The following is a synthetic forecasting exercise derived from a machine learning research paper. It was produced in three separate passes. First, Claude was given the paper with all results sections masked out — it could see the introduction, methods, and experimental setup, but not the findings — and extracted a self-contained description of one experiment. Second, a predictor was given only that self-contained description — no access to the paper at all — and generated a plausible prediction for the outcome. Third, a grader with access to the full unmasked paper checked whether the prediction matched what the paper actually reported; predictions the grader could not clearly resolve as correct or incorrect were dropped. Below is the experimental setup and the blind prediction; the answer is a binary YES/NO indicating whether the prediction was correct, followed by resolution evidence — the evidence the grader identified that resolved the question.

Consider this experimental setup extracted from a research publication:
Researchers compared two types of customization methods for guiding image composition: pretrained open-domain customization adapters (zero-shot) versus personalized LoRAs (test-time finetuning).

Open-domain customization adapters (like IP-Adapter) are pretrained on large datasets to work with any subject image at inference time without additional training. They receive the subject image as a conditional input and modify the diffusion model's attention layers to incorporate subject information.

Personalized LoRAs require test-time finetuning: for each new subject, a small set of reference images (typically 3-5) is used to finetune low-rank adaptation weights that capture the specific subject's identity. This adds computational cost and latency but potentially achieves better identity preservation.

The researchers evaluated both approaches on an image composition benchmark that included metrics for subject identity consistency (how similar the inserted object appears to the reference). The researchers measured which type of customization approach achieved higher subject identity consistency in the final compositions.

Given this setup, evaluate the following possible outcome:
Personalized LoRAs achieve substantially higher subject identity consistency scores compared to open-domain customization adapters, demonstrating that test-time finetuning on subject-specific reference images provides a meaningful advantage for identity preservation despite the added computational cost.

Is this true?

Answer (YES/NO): NO